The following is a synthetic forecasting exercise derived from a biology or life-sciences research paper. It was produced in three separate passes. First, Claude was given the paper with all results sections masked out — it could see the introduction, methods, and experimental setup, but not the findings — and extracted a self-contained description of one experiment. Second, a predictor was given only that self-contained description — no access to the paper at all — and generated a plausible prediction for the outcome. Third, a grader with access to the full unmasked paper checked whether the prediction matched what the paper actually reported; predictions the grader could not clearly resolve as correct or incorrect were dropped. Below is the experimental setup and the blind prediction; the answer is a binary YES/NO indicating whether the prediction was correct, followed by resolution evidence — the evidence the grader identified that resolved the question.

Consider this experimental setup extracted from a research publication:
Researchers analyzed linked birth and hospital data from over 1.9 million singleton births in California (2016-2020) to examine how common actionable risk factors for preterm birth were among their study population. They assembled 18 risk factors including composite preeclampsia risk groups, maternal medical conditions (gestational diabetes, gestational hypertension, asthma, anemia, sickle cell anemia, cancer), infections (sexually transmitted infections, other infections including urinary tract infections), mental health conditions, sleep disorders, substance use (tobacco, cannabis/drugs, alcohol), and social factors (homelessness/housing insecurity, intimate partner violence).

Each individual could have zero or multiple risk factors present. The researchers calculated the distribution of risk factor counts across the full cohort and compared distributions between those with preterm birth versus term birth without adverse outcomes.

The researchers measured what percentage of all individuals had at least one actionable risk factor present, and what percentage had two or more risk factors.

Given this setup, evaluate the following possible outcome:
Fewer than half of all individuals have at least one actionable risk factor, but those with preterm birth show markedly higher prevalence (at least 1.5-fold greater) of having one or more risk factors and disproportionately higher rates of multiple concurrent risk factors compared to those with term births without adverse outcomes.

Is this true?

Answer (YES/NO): NO